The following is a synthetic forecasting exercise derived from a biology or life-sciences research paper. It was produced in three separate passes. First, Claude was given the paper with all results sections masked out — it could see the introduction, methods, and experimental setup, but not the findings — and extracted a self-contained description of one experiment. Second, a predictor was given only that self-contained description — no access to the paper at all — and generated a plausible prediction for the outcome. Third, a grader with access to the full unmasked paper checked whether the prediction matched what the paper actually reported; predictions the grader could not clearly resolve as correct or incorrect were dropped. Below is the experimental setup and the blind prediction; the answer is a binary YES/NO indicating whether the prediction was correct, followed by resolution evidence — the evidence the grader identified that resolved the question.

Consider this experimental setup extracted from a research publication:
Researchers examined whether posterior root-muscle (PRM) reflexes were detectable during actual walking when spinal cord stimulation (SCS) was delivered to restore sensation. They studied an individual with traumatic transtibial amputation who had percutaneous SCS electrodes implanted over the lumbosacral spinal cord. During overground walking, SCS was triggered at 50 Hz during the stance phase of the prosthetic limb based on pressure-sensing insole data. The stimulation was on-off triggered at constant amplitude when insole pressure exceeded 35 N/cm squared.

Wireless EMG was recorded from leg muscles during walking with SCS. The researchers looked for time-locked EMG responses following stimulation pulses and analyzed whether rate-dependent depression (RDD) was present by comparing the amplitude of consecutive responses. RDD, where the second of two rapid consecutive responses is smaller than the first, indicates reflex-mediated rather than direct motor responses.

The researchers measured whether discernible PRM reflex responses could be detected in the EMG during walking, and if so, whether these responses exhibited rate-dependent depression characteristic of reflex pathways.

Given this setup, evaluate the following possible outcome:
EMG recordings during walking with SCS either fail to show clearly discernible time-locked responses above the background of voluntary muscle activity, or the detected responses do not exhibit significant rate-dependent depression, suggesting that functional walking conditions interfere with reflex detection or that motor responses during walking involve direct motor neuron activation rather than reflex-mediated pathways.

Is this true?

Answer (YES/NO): NO